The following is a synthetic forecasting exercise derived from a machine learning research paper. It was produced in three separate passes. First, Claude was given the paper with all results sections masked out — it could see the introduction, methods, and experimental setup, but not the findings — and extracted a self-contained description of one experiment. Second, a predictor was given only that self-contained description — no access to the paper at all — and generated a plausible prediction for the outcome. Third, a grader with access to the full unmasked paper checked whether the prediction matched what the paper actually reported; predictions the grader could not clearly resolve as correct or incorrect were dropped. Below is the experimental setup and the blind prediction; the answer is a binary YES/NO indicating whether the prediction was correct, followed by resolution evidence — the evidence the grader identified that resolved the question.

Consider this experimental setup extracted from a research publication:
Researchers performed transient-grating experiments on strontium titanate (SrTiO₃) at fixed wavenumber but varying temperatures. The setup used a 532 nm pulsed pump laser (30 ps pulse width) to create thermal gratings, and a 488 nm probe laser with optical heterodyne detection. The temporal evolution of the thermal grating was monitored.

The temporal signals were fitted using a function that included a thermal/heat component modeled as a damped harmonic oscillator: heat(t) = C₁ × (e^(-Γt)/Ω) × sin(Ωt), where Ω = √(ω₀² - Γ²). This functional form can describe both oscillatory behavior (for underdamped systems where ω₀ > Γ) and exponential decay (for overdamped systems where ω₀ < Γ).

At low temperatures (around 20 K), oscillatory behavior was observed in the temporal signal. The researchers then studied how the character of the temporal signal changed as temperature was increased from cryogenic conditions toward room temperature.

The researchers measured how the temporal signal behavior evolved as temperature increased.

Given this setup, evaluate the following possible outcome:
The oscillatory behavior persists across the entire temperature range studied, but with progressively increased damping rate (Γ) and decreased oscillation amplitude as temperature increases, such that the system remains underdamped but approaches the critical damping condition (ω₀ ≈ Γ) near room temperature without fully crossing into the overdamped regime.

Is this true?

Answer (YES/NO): NO